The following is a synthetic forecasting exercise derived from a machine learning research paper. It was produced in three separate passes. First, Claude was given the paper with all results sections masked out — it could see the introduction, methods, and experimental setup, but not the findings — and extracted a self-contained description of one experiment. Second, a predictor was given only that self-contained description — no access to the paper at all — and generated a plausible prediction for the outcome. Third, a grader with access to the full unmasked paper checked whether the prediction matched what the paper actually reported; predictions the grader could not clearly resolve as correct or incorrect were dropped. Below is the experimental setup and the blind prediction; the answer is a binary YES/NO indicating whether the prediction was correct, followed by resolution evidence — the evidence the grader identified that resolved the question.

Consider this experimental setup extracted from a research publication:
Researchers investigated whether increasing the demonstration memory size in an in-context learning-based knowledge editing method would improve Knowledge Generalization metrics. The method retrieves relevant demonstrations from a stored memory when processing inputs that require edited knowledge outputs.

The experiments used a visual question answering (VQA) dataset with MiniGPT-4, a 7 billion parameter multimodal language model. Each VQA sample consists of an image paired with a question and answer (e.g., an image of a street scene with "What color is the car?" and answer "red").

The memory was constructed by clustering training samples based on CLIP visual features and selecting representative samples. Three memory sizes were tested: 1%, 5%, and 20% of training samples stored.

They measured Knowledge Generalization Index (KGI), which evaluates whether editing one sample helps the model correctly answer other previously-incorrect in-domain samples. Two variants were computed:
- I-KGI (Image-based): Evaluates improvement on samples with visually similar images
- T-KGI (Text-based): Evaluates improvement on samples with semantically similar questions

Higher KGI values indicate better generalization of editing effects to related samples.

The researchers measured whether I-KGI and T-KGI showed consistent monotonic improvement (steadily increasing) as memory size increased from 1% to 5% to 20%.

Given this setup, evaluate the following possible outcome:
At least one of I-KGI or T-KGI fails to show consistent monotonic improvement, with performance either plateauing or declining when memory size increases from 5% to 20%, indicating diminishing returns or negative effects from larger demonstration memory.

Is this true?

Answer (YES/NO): NO